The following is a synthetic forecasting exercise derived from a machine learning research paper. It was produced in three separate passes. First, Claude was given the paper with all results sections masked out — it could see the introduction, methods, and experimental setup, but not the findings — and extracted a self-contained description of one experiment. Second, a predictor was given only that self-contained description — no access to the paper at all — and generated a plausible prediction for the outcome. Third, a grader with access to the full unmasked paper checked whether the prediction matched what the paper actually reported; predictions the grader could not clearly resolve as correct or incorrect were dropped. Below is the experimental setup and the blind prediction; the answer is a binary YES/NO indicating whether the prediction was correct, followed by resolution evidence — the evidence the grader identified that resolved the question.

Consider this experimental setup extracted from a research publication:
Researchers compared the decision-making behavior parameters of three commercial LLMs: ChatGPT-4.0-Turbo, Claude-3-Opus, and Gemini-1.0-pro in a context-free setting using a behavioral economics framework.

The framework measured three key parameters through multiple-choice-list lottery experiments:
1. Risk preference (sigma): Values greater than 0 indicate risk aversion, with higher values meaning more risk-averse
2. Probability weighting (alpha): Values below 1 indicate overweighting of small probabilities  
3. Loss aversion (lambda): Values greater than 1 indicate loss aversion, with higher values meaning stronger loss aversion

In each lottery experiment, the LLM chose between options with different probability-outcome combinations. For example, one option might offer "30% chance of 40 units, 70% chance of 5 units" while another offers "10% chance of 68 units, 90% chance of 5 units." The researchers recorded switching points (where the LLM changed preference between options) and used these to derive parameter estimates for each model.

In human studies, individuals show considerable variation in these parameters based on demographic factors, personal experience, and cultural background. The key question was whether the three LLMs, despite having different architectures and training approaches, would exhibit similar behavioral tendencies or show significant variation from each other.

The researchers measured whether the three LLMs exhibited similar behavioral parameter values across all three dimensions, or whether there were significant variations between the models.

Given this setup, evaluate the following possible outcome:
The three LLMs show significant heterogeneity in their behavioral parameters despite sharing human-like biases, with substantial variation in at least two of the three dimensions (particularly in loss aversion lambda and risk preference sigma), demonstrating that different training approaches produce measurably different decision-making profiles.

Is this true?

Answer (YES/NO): YES